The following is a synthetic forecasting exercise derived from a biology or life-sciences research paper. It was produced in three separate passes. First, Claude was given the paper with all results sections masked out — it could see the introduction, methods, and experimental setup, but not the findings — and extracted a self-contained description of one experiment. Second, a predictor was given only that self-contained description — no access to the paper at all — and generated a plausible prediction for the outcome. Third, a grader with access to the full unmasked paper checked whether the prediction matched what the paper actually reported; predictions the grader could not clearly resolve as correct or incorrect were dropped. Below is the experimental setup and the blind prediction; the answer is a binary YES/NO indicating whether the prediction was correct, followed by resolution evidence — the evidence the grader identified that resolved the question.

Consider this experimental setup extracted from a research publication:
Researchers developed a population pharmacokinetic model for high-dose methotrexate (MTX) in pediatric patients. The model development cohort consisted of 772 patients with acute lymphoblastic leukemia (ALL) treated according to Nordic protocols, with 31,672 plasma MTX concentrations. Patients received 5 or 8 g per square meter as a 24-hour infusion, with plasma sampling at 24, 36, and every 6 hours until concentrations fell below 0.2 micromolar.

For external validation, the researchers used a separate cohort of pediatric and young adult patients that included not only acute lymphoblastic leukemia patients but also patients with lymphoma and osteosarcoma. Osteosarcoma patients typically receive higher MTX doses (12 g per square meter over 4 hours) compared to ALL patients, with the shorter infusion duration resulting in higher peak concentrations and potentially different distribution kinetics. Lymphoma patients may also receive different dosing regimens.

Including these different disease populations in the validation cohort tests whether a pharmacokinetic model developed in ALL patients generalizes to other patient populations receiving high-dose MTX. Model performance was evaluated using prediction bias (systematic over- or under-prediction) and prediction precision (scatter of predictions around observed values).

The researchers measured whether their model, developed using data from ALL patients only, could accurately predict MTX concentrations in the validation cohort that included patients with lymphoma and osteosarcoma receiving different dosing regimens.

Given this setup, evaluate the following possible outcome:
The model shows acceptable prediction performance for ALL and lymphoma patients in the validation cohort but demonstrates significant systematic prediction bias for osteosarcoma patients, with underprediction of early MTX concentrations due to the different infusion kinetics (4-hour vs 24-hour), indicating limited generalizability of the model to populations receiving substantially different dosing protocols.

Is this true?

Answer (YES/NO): NO